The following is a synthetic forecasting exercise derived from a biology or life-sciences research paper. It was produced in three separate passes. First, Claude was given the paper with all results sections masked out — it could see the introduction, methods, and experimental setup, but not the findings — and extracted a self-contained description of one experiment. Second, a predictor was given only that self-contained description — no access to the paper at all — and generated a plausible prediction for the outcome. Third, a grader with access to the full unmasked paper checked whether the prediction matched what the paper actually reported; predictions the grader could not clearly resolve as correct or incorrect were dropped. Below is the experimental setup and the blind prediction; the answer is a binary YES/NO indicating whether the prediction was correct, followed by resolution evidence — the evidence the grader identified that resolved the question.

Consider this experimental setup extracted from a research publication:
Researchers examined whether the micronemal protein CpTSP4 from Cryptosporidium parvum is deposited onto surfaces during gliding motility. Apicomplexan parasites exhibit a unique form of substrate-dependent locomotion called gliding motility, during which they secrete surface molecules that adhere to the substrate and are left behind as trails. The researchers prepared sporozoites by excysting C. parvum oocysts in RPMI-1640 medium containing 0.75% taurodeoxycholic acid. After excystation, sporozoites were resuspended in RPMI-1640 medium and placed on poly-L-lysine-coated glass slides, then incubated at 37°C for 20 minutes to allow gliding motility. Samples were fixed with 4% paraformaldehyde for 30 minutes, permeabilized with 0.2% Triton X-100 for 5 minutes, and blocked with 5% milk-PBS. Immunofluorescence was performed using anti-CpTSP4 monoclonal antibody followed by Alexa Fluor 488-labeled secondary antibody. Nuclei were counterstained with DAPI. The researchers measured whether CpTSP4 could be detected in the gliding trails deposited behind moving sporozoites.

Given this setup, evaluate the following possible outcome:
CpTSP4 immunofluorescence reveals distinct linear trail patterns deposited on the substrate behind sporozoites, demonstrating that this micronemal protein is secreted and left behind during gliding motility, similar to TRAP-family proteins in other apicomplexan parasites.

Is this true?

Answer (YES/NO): NO